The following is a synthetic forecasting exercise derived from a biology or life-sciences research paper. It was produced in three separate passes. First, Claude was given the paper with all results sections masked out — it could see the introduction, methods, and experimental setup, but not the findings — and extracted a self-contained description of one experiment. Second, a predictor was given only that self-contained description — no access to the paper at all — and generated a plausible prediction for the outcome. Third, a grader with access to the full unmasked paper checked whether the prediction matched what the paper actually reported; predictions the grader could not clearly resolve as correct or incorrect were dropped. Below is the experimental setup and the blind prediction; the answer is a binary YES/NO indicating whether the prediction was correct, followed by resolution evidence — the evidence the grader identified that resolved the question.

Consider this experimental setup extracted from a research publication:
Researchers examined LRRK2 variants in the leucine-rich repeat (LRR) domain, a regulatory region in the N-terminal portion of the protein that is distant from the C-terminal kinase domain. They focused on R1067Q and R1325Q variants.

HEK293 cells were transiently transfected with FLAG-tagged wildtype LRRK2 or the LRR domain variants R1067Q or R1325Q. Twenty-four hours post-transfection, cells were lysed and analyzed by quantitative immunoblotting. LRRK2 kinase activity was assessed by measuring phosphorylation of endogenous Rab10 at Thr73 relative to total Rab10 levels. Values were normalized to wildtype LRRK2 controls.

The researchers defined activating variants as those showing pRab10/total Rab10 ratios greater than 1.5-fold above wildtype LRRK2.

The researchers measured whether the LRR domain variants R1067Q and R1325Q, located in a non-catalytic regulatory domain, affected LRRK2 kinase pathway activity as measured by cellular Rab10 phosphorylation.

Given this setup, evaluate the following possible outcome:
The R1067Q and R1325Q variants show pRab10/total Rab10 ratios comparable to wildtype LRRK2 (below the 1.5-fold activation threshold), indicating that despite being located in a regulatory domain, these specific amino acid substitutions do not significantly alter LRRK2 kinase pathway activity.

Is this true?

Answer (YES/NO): NO